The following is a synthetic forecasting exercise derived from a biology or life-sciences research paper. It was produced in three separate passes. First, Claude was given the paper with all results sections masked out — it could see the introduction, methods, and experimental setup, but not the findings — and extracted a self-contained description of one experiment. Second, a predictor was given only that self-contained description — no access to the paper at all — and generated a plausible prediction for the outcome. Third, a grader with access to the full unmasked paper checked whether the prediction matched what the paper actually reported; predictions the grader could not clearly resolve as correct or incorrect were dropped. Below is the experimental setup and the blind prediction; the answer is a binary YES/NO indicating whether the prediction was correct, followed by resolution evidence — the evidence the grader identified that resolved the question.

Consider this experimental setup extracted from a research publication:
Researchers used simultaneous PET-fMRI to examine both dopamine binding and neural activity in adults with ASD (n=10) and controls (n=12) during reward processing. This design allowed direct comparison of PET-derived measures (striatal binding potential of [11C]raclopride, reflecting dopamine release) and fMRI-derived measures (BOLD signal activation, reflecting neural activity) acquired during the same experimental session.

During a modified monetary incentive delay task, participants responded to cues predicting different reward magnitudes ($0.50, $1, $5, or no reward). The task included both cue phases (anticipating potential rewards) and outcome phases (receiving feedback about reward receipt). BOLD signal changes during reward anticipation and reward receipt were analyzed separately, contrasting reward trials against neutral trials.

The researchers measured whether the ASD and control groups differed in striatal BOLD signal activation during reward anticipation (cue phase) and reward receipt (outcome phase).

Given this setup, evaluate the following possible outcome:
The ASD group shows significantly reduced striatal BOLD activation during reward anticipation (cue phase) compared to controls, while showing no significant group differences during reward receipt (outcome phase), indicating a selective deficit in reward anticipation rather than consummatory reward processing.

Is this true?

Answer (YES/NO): NO